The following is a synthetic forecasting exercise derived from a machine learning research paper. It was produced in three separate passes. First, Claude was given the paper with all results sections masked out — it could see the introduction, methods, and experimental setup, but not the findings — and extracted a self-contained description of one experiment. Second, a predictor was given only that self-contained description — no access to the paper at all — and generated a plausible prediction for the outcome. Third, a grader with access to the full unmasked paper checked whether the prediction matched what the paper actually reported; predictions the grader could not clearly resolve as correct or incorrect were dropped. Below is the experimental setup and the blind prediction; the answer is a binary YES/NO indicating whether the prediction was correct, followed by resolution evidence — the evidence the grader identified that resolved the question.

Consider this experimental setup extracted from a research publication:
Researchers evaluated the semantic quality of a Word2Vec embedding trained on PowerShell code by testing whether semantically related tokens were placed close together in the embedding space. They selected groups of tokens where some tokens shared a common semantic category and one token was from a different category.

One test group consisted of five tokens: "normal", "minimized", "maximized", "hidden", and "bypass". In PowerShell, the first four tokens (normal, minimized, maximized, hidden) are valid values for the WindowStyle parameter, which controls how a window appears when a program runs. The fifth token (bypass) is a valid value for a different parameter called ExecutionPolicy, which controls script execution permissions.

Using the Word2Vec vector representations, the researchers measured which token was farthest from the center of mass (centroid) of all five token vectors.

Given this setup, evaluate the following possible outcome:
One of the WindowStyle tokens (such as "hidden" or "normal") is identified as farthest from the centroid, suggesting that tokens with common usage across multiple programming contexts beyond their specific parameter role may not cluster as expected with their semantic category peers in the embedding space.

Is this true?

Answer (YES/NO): NO